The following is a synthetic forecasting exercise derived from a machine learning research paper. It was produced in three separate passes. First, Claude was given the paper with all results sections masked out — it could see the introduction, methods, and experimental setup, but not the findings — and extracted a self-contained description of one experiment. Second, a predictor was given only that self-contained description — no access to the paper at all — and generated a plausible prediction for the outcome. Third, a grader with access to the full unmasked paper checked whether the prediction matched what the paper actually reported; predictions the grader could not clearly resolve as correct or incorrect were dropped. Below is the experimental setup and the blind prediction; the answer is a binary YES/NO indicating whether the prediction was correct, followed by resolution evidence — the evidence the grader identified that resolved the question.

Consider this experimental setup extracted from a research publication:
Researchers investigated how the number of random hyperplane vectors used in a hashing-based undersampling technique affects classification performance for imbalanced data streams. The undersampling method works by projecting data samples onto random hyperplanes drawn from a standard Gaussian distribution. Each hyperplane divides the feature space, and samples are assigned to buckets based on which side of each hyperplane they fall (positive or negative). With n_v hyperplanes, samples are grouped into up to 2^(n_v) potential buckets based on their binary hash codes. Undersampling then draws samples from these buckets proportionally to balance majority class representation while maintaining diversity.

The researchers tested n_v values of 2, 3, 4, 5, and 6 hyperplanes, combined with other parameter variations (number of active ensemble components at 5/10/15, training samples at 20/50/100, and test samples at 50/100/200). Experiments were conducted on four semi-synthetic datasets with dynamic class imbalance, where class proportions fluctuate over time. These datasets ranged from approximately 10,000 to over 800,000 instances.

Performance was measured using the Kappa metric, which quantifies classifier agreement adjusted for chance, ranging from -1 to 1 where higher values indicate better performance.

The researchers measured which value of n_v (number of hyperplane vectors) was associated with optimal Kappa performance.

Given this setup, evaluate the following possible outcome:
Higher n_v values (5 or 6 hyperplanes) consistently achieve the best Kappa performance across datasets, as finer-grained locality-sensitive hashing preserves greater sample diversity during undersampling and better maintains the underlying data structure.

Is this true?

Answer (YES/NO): NO